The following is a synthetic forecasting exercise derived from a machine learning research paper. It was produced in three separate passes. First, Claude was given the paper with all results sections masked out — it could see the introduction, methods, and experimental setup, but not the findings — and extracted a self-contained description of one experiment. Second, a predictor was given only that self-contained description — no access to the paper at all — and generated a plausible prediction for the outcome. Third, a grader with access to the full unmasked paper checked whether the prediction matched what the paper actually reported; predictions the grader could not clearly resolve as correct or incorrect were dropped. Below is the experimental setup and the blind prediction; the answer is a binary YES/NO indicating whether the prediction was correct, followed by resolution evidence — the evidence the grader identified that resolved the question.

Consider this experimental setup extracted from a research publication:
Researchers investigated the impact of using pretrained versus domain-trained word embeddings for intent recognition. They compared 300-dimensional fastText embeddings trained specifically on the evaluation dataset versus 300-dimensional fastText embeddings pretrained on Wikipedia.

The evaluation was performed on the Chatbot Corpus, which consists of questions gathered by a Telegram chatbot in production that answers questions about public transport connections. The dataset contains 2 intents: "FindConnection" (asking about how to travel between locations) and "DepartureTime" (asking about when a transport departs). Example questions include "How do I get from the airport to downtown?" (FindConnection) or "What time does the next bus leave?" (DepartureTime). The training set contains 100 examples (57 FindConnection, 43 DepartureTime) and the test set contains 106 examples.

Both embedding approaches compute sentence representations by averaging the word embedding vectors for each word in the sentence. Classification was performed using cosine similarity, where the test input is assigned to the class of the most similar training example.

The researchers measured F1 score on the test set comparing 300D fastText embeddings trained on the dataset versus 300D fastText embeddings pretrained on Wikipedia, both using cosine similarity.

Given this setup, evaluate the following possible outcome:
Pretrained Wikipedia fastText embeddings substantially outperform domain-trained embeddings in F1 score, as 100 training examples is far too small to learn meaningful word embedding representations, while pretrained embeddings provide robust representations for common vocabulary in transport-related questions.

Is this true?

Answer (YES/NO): NO